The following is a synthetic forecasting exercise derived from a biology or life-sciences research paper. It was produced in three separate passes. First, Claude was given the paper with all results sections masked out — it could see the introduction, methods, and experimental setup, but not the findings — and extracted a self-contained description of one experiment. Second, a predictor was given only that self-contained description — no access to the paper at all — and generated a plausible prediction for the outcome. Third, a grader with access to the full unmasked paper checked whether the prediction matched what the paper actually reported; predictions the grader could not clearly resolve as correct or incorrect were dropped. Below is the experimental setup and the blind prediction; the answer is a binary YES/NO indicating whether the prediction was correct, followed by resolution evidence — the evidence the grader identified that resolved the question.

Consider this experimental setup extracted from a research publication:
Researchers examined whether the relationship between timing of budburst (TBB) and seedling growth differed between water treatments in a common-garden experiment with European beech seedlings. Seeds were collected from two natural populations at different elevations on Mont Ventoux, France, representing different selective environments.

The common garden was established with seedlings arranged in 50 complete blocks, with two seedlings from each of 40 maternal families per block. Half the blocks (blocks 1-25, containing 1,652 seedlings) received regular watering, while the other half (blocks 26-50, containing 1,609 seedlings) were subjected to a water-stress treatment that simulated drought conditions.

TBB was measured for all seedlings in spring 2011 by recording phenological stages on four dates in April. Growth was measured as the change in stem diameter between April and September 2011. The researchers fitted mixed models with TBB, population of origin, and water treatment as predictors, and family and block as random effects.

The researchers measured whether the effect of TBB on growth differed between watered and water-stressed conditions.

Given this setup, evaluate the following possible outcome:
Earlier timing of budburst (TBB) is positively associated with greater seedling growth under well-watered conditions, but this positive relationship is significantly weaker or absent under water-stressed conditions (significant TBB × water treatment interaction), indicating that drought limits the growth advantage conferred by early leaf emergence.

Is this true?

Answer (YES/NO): NO